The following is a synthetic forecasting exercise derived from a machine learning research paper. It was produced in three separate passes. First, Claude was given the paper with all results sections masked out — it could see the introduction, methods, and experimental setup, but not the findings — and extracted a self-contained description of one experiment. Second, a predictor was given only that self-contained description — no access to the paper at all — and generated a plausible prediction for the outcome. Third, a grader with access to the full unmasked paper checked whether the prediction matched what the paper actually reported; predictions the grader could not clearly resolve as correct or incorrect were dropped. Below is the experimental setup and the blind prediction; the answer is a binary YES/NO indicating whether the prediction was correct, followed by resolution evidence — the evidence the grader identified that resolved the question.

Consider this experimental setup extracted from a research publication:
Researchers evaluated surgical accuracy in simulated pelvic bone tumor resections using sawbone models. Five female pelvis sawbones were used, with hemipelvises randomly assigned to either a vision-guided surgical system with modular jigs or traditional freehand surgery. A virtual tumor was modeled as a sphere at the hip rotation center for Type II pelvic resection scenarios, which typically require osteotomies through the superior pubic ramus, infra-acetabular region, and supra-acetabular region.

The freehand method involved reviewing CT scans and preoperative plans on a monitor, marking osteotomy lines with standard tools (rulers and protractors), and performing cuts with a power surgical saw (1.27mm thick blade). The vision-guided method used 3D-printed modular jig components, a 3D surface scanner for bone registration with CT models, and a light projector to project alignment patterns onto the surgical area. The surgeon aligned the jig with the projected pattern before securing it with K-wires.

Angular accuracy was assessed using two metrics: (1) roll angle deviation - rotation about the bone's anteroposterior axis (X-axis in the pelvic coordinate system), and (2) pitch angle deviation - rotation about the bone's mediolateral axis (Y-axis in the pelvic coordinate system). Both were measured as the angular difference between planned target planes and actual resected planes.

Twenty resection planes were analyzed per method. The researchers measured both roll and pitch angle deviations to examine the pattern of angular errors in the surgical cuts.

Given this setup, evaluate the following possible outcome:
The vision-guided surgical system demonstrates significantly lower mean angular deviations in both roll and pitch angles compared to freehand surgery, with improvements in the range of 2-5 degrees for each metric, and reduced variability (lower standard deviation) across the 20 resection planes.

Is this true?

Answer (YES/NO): NO